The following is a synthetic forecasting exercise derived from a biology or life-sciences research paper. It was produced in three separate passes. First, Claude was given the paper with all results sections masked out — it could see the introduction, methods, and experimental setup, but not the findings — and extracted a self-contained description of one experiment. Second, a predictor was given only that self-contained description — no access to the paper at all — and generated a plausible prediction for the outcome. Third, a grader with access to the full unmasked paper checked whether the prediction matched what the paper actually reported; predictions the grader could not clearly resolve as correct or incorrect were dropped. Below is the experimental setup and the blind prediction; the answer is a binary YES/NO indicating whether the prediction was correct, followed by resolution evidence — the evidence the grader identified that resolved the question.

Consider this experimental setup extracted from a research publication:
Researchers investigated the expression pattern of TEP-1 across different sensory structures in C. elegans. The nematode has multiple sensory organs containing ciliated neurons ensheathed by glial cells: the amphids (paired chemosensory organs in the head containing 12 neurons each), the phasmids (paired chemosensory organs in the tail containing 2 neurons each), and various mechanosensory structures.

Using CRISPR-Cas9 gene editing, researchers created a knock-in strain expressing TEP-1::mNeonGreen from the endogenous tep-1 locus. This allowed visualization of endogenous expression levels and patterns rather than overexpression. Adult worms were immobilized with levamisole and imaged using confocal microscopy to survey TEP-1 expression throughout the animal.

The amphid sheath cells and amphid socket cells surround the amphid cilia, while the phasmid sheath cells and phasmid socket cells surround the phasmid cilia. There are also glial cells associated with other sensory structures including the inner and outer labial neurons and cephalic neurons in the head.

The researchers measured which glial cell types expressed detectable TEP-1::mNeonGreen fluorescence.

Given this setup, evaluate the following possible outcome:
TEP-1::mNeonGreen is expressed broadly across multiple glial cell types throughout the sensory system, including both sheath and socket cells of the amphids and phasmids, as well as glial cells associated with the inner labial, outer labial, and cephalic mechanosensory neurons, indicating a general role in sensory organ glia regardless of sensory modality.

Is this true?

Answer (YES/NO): NO